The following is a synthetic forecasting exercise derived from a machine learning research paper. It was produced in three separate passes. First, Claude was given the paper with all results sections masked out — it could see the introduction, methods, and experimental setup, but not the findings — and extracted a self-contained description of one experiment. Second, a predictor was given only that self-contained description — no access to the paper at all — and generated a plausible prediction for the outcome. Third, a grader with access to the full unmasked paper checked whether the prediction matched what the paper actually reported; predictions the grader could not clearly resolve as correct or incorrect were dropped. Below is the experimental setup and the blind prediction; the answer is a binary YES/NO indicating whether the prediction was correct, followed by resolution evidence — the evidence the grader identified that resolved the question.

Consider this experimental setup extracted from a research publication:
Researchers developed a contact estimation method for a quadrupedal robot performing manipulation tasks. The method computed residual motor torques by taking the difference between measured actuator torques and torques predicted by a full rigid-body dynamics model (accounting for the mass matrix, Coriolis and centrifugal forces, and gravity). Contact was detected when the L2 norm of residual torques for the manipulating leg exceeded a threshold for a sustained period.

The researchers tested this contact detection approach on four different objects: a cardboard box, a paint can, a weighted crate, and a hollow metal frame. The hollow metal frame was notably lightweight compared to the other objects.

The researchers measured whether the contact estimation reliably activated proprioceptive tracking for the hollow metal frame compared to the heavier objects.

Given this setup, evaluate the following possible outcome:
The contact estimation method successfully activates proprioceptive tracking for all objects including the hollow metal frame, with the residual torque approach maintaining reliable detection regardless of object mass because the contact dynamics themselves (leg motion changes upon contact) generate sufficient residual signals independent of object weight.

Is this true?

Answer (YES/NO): NO